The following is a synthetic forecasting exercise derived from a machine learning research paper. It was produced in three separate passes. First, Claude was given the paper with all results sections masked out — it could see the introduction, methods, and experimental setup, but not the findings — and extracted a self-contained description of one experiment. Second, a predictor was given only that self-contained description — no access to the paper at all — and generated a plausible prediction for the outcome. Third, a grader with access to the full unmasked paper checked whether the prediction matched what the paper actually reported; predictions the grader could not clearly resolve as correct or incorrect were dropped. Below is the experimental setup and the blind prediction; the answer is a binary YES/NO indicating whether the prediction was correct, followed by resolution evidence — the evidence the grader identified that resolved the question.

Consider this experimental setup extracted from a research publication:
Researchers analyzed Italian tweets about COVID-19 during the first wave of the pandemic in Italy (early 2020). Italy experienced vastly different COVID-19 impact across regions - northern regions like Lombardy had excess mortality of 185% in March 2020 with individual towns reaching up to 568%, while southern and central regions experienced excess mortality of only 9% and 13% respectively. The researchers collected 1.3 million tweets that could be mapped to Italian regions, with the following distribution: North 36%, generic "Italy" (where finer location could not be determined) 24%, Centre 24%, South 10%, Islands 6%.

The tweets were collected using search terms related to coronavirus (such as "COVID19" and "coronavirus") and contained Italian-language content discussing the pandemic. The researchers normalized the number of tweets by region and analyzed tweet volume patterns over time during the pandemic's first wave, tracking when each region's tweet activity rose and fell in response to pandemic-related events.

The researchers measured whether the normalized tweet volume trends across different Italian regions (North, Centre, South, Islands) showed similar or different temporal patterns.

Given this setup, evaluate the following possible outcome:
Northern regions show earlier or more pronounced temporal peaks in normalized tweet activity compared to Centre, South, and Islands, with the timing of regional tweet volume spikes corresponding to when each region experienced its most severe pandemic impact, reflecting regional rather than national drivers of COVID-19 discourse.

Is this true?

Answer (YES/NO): NO